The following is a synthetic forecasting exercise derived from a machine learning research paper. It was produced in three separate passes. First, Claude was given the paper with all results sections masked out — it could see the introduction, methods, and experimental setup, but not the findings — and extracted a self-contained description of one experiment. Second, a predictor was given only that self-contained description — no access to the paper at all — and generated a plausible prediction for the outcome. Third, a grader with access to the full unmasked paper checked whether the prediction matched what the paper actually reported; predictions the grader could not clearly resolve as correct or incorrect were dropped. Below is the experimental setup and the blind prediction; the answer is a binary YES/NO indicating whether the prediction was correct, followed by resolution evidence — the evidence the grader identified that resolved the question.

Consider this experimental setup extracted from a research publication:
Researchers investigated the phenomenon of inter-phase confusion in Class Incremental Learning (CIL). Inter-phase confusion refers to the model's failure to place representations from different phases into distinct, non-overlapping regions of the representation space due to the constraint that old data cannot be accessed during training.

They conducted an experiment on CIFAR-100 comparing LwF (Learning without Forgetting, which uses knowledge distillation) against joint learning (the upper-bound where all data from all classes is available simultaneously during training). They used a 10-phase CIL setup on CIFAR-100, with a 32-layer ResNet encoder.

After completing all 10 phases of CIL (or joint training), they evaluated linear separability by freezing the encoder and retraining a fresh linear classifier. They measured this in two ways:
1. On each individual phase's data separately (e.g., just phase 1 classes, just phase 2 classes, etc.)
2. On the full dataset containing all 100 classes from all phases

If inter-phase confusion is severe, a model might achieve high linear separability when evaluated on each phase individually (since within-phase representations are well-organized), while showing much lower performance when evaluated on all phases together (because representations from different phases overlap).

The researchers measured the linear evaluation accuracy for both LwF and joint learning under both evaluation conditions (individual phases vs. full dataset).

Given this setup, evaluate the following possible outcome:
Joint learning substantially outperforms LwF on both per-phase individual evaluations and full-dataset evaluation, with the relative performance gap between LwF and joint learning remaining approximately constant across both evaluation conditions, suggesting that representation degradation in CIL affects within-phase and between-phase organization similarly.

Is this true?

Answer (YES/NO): NO